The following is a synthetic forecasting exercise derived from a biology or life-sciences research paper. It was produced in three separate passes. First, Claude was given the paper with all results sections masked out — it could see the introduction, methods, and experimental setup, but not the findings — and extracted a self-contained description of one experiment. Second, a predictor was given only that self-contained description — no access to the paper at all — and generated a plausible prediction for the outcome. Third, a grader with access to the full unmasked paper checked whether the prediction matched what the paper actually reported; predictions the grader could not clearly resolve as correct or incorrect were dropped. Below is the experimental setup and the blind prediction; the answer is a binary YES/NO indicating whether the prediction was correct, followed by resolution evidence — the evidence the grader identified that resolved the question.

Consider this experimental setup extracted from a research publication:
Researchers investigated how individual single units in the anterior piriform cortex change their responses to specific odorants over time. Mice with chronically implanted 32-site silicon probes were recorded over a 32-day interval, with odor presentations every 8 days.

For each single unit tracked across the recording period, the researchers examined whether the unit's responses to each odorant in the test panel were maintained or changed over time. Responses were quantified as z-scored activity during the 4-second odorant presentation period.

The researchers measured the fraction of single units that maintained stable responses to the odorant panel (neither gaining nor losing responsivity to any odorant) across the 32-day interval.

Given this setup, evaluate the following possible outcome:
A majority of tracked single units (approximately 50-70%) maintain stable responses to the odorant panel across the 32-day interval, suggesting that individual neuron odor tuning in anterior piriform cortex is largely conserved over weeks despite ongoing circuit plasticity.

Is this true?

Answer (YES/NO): NO